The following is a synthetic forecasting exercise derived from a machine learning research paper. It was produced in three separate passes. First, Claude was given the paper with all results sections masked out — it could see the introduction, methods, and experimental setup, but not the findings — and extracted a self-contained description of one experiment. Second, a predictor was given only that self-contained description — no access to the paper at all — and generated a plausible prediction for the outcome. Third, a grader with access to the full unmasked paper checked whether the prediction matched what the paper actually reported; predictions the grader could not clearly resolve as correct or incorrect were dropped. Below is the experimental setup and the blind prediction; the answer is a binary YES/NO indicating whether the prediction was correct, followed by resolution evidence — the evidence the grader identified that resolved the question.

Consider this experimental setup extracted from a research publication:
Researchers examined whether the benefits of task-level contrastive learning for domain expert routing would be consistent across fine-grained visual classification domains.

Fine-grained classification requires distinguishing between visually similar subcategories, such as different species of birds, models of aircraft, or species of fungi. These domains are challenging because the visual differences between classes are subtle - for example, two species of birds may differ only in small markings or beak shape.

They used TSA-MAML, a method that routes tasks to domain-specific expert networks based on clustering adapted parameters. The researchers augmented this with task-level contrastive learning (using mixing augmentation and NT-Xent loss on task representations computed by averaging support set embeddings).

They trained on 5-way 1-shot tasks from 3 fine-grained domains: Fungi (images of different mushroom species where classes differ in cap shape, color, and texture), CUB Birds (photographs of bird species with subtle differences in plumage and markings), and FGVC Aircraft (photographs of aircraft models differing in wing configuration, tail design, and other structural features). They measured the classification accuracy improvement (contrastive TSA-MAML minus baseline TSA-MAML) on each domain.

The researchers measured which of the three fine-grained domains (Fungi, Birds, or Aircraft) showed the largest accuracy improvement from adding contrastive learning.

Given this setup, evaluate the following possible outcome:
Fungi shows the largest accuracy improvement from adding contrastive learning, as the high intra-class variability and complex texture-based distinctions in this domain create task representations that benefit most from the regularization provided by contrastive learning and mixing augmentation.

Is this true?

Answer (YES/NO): NO